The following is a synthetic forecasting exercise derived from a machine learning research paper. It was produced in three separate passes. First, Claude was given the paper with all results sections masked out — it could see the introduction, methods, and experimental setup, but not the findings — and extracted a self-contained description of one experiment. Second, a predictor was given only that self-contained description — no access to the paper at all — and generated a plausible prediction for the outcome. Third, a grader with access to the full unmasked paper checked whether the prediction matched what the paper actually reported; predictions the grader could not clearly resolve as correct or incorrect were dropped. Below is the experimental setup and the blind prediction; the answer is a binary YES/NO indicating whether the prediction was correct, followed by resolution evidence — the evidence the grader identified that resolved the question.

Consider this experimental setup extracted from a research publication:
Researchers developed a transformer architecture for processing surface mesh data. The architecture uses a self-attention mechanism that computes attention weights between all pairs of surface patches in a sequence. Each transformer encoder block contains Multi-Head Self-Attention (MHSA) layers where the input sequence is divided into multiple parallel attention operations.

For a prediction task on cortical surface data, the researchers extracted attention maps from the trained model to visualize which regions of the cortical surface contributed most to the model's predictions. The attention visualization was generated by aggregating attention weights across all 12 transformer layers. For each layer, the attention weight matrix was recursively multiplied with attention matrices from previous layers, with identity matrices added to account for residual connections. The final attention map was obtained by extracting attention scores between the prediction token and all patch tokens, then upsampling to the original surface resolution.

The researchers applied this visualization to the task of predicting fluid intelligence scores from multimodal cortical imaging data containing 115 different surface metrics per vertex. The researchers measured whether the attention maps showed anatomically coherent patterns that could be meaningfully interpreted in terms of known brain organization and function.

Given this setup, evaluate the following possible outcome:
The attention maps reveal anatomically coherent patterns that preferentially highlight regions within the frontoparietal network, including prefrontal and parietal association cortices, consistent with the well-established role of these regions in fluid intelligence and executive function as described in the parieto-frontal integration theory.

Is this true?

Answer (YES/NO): YES